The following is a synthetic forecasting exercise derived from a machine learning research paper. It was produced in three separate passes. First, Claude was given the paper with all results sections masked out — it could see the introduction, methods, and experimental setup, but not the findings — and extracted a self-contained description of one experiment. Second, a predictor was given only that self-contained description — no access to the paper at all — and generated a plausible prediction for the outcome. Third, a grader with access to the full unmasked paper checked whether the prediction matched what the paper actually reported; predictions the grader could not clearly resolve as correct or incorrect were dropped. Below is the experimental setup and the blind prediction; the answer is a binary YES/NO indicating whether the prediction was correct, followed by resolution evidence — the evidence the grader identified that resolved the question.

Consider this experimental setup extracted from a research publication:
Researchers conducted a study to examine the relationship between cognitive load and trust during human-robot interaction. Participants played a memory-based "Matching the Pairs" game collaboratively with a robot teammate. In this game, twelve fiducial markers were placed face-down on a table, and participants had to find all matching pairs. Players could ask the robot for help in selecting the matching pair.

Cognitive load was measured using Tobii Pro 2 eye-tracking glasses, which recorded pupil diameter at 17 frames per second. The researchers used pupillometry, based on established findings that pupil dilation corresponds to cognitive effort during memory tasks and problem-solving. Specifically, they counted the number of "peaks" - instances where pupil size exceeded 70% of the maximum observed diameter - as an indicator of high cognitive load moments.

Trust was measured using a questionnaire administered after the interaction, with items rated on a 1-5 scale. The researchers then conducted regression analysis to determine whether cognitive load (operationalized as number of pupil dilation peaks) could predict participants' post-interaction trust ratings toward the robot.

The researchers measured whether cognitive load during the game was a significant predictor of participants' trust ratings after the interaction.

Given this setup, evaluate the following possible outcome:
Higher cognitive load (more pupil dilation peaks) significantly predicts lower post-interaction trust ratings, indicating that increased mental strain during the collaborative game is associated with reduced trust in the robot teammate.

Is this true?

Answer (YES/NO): YES